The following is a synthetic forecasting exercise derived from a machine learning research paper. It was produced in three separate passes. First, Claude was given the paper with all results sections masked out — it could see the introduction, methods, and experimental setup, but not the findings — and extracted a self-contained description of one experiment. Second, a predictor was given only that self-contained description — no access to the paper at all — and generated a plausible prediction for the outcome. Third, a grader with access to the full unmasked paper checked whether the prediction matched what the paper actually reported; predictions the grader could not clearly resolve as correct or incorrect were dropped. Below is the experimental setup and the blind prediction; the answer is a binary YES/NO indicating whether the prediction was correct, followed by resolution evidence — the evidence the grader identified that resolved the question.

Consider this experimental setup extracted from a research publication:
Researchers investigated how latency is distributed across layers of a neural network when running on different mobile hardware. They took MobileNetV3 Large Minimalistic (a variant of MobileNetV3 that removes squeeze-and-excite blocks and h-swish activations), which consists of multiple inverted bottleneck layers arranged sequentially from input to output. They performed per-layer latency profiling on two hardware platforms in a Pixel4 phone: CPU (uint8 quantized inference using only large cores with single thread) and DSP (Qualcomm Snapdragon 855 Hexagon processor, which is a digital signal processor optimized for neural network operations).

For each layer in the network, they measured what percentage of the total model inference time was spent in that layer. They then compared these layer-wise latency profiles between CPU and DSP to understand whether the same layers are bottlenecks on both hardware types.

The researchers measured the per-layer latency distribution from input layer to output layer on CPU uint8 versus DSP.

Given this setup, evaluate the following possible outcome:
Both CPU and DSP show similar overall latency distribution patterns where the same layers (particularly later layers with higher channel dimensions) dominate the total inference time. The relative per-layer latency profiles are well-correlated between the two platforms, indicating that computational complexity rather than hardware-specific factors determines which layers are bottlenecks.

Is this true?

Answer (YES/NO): NO